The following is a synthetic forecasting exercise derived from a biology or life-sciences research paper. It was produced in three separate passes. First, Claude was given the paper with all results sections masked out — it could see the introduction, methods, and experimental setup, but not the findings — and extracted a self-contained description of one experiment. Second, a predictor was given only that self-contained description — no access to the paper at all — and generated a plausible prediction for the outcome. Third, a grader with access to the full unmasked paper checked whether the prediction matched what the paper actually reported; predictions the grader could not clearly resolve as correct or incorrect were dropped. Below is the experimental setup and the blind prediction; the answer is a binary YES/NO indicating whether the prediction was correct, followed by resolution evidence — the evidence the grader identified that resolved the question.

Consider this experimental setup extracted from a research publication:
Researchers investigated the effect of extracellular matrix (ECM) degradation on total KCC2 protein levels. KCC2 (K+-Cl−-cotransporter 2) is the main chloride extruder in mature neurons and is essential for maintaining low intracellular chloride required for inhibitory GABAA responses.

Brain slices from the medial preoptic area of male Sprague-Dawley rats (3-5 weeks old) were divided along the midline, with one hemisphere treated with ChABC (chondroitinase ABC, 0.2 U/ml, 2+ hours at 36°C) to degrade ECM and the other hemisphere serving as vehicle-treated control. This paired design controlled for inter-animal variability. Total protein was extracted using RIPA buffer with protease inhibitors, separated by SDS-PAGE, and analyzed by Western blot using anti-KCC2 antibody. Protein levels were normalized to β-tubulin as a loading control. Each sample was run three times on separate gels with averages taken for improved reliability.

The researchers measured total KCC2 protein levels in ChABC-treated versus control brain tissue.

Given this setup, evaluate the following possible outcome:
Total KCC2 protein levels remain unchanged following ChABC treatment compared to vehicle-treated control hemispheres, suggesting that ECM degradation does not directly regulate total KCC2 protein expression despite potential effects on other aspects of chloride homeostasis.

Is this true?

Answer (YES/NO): NO